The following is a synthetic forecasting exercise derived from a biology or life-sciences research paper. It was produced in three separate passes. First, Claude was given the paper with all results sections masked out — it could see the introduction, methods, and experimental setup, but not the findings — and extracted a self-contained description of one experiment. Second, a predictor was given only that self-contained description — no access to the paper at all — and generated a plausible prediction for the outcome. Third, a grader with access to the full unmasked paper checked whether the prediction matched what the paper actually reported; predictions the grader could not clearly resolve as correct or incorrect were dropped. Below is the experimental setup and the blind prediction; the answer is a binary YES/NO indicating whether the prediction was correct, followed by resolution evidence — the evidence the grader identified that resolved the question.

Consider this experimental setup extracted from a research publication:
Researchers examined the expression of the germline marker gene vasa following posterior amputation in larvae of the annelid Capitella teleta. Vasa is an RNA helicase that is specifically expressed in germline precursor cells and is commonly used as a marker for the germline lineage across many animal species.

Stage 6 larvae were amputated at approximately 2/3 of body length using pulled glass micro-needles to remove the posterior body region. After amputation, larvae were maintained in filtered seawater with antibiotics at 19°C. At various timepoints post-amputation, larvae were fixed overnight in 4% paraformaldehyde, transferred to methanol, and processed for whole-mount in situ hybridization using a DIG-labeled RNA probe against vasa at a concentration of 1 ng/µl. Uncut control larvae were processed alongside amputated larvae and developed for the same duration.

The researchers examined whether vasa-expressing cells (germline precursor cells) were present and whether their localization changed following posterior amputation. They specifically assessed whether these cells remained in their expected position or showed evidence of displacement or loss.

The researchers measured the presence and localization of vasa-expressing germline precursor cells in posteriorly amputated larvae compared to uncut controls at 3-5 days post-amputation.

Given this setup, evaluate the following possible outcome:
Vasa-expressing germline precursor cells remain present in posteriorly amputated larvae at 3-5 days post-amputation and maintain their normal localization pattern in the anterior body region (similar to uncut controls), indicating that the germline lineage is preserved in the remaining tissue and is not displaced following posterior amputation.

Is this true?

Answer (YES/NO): NO